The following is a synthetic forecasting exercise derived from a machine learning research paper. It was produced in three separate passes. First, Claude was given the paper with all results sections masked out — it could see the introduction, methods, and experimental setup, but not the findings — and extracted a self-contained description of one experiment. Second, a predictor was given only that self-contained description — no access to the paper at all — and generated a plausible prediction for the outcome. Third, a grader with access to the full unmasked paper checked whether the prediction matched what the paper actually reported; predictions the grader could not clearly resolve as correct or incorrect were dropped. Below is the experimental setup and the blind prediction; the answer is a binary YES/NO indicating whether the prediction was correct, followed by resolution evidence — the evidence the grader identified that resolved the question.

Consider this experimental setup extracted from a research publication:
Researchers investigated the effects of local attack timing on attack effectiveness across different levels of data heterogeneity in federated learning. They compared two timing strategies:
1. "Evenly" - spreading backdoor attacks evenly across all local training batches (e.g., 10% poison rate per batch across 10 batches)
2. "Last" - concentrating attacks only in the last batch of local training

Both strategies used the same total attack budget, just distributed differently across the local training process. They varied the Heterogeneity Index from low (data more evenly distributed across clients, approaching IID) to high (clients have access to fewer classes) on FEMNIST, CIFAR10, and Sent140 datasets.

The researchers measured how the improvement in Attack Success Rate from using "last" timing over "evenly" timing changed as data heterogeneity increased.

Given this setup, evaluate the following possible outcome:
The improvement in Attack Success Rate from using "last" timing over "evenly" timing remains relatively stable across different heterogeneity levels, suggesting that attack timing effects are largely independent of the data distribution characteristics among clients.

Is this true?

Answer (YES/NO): NO